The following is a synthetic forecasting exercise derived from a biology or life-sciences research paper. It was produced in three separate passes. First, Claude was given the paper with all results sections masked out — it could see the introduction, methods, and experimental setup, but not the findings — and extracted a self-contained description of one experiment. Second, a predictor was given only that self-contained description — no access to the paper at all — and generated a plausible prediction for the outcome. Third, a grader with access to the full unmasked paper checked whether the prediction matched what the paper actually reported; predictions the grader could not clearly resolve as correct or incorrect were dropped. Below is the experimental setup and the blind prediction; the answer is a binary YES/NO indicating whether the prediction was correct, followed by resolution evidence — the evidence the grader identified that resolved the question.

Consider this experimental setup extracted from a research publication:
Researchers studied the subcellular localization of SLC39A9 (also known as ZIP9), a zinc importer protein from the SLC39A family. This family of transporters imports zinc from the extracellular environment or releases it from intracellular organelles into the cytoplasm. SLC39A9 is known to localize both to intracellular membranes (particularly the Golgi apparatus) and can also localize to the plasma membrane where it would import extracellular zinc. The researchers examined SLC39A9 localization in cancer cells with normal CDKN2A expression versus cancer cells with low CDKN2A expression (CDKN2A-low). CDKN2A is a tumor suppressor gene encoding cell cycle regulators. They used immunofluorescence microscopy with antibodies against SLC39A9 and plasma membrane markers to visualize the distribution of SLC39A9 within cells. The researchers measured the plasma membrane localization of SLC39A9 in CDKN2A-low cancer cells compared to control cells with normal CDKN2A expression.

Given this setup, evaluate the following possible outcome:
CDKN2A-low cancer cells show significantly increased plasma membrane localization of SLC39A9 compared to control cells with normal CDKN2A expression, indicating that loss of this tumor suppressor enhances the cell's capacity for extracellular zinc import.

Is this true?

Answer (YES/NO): YES